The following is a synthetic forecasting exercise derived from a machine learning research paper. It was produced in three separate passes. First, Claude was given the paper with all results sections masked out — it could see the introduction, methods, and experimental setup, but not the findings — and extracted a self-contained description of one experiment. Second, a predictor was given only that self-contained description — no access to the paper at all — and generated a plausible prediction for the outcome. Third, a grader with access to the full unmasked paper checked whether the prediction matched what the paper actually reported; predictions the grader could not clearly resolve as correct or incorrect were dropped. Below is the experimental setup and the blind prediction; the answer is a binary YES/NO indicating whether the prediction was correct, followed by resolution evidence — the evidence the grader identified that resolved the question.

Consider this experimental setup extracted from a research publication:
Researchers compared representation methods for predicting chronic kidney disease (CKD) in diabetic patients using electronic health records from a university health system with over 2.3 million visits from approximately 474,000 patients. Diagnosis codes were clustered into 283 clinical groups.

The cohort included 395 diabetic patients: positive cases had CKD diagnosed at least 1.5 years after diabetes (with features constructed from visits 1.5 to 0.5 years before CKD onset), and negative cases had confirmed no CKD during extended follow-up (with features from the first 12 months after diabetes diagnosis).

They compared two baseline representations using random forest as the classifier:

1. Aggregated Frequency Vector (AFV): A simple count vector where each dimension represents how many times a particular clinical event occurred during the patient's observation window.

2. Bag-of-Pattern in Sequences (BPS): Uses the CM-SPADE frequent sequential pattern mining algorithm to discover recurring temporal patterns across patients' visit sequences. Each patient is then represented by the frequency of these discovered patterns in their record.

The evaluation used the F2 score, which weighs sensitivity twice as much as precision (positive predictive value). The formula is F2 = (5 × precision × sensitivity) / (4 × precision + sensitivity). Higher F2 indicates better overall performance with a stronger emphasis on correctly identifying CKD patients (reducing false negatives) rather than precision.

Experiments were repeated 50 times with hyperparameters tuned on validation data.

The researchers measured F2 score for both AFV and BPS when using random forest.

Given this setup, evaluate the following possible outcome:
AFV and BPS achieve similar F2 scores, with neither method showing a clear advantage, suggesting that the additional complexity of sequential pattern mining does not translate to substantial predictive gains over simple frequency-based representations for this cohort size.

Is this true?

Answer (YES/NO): NO